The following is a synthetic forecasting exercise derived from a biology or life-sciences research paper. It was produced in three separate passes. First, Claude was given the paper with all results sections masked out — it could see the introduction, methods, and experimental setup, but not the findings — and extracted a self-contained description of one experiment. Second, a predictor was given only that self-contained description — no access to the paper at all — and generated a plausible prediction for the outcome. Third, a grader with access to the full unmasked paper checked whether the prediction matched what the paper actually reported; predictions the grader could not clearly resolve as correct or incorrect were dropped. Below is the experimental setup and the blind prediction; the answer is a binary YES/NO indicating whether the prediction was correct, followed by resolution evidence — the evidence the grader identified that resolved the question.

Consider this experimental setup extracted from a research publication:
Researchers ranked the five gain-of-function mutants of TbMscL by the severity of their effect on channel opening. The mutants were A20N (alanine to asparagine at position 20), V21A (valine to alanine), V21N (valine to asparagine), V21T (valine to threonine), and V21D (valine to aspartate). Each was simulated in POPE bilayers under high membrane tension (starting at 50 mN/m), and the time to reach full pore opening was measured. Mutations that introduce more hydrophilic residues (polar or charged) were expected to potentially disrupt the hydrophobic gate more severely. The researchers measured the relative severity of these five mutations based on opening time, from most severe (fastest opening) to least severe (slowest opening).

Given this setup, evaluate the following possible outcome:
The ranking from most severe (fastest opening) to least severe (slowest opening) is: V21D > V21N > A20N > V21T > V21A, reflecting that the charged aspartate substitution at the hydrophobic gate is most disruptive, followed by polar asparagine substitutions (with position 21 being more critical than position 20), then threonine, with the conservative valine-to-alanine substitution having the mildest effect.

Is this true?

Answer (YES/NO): NO